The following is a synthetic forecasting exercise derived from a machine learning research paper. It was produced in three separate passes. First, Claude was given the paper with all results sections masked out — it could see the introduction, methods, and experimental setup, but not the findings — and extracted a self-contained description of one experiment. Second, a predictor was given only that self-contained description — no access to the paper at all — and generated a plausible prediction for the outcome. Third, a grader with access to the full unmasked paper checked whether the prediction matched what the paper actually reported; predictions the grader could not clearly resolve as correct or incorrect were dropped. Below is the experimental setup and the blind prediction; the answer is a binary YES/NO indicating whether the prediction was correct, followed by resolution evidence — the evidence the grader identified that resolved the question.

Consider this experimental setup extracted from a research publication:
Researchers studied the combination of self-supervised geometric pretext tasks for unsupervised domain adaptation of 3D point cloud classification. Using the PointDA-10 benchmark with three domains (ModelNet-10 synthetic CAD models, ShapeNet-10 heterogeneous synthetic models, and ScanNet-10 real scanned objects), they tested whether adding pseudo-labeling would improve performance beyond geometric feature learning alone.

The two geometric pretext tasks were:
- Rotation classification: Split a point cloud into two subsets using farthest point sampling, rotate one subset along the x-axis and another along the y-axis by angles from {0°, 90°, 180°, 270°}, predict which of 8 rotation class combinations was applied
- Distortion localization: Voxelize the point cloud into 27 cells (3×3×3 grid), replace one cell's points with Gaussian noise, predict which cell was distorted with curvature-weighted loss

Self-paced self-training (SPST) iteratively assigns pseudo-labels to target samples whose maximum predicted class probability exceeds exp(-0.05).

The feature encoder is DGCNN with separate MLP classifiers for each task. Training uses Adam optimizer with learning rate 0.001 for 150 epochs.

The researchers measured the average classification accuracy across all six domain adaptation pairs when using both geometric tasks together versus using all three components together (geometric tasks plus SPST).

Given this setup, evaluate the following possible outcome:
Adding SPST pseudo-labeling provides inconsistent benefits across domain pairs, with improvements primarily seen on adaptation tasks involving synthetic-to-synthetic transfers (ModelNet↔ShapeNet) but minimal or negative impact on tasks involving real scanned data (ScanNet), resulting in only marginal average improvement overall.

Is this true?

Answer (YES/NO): NO